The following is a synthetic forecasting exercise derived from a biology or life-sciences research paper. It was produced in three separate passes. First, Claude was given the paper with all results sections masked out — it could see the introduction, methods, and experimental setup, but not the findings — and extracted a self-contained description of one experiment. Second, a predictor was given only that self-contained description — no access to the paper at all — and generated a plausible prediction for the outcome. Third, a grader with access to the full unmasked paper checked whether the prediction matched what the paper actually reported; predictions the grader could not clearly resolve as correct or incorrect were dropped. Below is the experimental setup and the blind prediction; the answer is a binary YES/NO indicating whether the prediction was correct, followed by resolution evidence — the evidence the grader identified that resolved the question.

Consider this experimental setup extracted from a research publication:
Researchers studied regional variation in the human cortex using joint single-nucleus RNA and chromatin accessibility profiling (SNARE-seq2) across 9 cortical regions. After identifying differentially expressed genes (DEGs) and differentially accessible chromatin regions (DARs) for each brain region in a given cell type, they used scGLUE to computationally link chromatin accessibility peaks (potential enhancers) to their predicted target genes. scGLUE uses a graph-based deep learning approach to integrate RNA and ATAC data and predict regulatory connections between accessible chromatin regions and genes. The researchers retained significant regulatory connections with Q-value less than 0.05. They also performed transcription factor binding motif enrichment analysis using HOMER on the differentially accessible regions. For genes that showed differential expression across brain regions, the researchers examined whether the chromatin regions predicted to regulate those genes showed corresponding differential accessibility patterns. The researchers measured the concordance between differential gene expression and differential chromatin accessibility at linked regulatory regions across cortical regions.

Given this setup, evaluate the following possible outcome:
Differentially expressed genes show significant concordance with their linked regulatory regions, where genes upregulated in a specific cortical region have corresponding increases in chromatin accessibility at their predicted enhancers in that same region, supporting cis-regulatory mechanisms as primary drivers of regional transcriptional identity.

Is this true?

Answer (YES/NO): YES